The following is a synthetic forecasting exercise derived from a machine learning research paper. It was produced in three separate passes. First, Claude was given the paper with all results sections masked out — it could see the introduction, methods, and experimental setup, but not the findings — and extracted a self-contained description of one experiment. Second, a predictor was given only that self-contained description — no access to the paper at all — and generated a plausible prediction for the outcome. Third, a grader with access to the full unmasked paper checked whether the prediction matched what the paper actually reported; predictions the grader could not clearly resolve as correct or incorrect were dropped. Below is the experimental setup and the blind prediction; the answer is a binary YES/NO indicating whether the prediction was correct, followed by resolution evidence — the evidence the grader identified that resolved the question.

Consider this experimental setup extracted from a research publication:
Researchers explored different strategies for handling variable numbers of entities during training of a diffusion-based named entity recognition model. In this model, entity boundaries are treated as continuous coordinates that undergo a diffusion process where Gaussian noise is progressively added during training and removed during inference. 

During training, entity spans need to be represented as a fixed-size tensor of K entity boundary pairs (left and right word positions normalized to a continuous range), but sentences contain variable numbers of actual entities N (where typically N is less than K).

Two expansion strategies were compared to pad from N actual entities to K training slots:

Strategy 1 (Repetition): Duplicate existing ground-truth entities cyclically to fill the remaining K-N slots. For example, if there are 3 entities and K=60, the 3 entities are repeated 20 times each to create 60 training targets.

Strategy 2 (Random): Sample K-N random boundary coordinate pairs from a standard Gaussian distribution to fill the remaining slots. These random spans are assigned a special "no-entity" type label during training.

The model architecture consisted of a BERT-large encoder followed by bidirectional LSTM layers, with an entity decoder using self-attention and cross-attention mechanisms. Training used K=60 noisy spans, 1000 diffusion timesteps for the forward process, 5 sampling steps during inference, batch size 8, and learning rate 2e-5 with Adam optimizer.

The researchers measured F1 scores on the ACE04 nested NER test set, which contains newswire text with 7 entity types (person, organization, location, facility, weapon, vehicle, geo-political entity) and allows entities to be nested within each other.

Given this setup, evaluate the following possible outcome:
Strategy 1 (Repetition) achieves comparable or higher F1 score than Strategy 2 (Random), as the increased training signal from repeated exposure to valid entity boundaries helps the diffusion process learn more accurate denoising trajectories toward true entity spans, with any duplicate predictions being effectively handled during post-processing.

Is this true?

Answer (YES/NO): NO